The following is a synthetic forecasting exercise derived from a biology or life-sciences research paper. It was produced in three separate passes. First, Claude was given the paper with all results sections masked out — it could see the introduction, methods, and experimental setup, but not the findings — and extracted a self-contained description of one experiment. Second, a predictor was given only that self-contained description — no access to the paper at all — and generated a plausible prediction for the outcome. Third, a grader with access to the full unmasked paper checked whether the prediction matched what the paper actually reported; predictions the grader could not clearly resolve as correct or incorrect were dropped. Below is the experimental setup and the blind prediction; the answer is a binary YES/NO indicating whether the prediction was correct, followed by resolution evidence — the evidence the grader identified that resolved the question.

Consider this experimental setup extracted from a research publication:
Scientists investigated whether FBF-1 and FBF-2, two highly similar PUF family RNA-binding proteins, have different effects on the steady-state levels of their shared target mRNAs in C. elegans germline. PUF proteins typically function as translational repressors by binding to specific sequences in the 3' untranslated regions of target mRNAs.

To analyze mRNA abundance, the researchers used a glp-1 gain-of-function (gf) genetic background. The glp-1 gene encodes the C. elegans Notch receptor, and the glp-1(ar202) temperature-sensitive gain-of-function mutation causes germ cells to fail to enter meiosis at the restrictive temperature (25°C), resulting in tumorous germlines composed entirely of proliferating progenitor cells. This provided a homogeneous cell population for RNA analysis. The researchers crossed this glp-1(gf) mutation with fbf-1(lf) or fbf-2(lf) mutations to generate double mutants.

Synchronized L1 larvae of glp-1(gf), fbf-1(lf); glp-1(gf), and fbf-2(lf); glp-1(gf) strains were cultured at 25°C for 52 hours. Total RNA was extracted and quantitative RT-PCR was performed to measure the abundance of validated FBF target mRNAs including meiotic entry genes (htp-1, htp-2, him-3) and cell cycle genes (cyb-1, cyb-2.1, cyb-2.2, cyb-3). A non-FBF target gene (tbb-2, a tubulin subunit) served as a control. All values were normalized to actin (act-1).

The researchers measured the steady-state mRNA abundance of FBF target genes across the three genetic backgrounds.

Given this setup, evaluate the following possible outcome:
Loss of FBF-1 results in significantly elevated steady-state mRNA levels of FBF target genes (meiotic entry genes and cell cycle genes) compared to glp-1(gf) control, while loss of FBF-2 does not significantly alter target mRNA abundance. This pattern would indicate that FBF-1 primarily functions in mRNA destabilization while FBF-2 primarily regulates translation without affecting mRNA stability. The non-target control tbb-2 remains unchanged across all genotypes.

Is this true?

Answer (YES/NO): NO